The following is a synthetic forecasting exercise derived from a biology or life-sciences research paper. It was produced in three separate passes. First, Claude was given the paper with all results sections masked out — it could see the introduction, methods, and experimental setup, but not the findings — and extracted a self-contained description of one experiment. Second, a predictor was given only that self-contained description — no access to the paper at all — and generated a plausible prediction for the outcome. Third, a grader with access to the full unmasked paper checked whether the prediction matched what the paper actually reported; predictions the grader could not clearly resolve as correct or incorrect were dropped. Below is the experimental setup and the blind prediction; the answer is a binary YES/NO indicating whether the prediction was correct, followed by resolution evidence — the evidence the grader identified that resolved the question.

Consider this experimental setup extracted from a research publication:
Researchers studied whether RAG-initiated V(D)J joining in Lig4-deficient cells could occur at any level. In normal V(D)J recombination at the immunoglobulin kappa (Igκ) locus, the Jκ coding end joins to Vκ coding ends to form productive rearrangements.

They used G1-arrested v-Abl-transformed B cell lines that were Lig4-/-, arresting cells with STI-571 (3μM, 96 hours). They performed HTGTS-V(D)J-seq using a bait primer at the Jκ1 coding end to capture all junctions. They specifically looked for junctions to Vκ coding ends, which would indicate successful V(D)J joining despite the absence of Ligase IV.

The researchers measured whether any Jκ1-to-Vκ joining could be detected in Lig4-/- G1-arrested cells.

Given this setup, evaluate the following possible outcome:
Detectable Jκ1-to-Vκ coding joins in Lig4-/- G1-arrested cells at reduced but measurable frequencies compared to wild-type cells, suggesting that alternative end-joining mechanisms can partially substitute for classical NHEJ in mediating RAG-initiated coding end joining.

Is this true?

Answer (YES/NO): NO